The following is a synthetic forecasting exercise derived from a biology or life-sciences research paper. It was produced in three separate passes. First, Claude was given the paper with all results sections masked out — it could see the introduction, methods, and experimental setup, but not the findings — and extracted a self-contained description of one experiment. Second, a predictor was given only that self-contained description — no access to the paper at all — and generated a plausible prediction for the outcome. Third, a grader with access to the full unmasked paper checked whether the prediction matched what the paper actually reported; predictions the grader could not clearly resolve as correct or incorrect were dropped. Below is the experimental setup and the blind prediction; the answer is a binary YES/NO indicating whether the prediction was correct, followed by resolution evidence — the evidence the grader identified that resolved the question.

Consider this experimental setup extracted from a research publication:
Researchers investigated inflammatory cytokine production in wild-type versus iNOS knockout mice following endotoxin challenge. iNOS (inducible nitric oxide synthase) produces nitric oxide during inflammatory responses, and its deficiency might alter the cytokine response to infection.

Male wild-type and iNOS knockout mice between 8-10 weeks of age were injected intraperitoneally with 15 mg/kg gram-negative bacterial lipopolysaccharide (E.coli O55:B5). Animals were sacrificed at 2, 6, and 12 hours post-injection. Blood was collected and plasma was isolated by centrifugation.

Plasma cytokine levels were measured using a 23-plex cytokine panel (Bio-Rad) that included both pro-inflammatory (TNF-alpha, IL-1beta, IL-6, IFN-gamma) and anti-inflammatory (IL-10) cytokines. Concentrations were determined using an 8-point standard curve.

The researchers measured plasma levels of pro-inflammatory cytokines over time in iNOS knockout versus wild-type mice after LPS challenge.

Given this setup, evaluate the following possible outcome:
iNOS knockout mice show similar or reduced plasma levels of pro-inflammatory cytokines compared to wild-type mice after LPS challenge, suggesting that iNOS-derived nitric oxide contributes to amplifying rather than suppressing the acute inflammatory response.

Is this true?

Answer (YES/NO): NO